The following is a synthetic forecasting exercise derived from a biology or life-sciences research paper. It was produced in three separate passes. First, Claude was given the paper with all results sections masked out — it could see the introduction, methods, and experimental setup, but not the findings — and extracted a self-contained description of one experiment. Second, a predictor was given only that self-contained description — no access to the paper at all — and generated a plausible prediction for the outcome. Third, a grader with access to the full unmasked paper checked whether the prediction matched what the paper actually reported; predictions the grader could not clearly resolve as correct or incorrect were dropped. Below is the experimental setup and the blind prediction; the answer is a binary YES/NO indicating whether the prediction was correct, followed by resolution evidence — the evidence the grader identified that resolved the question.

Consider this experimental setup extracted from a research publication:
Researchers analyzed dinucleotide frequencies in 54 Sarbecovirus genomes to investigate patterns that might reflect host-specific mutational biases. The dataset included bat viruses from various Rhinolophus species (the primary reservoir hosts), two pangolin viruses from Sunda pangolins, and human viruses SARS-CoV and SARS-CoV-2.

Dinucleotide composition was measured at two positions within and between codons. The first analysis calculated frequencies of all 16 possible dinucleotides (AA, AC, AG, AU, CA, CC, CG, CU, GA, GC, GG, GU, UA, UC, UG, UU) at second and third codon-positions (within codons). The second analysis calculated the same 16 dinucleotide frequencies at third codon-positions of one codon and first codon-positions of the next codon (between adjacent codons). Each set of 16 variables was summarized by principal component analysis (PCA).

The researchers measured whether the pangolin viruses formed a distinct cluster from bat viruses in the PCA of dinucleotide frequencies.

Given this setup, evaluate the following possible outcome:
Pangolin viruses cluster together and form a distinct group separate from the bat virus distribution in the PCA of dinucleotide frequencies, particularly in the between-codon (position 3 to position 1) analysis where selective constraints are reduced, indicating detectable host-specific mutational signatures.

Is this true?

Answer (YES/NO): NO